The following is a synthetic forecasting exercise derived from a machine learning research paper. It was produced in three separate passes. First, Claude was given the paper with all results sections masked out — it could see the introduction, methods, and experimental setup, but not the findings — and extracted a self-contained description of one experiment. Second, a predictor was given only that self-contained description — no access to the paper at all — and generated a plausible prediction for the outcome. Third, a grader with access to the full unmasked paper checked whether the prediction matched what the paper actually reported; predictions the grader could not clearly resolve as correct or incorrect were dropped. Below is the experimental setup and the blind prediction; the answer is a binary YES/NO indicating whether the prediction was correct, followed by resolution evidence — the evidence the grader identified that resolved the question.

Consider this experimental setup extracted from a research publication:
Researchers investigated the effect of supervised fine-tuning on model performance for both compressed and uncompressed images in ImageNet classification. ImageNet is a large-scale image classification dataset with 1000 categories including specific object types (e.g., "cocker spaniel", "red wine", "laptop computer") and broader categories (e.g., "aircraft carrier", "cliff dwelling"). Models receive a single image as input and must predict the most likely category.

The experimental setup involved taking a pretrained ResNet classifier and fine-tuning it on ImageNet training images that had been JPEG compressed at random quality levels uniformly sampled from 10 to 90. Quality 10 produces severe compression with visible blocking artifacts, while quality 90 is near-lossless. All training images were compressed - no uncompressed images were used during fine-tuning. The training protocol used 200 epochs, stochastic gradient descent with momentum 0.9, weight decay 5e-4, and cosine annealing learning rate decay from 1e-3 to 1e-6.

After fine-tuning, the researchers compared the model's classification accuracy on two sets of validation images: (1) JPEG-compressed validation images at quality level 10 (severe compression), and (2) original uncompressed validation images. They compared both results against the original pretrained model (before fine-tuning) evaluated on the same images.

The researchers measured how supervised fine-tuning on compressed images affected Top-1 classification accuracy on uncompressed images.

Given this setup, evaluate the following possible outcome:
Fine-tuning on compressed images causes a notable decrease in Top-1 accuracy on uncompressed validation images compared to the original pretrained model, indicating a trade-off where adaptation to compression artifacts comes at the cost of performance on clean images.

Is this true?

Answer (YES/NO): YES